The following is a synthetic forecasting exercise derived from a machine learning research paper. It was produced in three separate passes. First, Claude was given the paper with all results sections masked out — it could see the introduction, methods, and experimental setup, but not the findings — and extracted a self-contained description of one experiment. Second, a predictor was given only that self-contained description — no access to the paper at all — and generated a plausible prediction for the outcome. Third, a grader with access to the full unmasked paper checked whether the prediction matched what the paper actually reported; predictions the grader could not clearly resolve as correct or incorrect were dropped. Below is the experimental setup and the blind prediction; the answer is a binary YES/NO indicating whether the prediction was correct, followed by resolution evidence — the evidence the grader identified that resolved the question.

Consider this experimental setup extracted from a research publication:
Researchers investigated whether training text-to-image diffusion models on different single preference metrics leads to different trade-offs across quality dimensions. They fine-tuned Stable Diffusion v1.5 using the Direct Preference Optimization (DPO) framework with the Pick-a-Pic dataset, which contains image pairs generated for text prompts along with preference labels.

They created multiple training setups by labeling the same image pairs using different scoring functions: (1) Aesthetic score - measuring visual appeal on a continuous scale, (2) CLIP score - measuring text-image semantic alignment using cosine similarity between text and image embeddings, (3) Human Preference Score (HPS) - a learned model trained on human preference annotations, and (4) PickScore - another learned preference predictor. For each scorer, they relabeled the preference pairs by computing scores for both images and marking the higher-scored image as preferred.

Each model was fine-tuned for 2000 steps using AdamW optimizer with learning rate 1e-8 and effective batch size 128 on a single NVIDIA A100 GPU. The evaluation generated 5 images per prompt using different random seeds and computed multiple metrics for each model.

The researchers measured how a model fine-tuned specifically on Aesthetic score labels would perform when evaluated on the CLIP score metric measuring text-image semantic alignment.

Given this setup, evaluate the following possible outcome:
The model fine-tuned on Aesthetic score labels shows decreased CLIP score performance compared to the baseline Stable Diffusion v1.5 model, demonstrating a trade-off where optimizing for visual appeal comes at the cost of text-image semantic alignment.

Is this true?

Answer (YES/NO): YES